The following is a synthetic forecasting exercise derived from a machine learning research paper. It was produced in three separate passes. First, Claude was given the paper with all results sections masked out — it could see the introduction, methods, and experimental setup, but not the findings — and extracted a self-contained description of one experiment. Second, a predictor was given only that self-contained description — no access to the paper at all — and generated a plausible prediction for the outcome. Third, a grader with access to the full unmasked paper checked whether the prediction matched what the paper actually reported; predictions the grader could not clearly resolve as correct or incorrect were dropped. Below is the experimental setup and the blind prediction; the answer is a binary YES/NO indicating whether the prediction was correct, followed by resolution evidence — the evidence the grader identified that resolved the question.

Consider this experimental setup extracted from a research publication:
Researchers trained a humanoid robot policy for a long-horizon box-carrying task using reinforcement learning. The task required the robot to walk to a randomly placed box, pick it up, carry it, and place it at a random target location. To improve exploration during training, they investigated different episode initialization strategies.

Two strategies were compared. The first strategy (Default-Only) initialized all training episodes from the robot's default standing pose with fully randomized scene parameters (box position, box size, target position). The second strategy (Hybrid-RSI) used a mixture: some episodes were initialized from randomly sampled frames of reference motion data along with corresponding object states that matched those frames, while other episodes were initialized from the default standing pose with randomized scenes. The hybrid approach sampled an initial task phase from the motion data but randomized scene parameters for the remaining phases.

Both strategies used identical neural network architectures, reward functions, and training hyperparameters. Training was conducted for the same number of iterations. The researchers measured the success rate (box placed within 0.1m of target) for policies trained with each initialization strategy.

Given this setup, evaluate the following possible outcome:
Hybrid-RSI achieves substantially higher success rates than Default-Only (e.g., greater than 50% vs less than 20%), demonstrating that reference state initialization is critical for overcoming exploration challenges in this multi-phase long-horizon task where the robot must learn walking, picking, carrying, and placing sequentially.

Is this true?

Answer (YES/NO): NO